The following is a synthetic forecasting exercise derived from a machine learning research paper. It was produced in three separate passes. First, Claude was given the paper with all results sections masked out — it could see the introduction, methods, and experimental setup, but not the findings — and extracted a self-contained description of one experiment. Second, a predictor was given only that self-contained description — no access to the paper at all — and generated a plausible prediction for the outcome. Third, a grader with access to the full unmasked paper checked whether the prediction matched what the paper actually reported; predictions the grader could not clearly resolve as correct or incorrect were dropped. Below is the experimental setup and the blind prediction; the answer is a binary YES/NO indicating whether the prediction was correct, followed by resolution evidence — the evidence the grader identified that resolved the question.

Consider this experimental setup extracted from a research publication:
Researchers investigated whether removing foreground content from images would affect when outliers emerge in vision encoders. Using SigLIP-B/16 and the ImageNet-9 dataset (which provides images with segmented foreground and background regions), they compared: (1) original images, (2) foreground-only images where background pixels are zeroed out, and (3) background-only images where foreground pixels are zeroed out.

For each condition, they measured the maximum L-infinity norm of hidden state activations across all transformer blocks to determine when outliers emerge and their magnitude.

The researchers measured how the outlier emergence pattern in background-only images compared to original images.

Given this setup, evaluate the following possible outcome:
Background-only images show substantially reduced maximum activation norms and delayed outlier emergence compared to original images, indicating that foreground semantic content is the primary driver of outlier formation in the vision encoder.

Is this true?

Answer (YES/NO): NO